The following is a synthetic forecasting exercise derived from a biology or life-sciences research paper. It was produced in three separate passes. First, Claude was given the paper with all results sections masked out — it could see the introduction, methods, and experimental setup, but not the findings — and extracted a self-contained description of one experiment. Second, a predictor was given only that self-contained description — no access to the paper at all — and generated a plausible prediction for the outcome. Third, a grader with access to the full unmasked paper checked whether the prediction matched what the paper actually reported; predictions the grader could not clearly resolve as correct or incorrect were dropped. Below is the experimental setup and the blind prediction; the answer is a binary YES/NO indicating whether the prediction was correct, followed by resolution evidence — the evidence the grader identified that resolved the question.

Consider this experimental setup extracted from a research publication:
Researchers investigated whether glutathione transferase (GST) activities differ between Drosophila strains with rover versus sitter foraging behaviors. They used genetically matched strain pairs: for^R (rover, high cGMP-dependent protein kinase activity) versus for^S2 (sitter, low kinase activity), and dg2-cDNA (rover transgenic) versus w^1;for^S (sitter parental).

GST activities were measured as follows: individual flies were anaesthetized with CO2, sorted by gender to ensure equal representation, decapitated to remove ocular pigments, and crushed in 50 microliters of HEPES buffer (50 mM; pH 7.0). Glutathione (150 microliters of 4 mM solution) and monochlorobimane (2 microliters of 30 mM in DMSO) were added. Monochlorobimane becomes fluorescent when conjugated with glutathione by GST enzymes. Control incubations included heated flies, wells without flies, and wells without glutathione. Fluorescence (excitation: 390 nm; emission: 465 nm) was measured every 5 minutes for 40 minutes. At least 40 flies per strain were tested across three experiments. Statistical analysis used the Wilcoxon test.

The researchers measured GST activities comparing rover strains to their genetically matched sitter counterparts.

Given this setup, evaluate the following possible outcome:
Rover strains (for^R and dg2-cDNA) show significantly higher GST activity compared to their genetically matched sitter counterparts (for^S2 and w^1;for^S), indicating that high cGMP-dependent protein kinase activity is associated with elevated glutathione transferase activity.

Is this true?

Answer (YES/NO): NO